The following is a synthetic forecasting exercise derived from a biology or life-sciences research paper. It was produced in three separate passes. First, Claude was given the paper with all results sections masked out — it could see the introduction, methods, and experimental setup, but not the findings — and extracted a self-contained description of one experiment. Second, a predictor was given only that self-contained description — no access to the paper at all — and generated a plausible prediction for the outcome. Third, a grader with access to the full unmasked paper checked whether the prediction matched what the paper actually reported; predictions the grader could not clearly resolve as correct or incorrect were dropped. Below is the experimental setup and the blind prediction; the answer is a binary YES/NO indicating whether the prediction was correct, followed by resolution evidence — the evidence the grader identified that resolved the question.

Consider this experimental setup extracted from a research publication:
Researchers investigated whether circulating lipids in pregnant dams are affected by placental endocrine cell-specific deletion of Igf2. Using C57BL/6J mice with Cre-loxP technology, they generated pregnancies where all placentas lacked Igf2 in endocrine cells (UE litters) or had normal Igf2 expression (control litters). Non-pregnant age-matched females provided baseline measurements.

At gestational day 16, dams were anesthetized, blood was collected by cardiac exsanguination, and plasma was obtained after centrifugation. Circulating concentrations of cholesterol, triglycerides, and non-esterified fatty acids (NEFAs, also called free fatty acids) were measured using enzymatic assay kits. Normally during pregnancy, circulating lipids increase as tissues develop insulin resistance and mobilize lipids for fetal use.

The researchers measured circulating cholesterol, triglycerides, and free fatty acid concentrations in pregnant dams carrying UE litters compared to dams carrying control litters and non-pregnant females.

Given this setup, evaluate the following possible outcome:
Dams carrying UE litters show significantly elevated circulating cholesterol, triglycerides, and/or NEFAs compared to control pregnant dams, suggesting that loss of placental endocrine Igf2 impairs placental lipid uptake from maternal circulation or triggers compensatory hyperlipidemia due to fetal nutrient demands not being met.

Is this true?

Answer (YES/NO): NO